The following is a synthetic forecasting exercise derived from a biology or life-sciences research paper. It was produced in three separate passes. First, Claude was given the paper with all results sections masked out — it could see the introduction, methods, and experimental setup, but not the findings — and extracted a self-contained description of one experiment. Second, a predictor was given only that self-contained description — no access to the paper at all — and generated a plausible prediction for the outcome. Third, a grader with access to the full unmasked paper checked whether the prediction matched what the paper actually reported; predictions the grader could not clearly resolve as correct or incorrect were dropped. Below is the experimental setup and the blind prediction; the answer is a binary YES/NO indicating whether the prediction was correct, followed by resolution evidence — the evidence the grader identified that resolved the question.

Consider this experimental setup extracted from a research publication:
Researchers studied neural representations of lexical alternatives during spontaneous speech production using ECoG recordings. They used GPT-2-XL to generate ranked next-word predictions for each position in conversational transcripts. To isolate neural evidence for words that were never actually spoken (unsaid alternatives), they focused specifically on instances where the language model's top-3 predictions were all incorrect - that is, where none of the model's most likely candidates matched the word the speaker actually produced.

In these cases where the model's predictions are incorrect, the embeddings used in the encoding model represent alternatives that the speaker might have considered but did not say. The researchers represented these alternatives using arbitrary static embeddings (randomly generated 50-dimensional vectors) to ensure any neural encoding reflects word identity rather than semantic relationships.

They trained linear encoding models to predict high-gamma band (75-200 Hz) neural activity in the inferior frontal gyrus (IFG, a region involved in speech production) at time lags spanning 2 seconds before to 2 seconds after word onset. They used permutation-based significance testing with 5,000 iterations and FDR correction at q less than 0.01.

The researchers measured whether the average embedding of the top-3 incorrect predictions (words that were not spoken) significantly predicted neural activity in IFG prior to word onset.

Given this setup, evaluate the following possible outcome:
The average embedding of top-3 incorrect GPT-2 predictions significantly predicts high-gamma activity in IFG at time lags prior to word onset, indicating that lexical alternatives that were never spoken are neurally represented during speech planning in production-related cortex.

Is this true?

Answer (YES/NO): YES